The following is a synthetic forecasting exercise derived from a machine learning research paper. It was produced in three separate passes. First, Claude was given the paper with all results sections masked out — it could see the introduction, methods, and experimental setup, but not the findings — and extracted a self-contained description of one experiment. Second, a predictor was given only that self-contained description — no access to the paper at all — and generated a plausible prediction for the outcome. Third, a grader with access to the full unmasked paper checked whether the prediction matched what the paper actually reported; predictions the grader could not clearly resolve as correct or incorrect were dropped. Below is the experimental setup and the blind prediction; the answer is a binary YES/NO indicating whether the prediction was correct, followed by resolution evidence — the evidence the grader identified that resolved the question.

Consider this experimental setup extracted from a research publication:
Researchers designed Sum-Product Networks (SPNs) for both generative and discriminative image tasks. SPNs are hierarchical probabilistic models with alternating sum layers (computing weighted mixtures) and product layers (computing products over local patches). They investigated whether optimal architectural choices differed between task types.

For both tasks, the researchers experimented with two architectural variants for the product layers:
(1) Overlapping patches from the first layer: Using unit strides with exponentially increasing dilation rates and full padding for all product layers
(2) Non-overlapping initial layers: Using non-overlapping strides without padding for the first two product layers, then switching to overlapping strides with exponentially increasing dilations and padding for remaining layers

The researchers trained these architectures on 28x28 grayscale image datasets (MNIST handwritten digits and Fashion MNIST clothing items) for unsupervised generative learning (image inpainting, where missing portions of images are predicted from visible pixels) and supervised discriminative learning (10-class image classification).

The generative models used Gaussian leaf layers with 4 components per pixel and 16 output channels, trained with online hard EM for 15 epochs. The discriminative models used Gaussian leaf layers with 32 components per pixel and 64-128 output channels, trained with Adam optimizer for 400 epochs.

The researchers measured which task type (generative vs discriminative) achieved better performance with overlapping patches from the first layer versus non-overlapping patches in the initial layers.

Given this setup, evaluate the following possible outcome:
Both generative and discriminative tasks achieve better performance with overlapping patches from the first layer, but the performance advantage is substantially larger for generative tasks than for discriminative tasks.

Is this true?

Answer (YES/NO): NO